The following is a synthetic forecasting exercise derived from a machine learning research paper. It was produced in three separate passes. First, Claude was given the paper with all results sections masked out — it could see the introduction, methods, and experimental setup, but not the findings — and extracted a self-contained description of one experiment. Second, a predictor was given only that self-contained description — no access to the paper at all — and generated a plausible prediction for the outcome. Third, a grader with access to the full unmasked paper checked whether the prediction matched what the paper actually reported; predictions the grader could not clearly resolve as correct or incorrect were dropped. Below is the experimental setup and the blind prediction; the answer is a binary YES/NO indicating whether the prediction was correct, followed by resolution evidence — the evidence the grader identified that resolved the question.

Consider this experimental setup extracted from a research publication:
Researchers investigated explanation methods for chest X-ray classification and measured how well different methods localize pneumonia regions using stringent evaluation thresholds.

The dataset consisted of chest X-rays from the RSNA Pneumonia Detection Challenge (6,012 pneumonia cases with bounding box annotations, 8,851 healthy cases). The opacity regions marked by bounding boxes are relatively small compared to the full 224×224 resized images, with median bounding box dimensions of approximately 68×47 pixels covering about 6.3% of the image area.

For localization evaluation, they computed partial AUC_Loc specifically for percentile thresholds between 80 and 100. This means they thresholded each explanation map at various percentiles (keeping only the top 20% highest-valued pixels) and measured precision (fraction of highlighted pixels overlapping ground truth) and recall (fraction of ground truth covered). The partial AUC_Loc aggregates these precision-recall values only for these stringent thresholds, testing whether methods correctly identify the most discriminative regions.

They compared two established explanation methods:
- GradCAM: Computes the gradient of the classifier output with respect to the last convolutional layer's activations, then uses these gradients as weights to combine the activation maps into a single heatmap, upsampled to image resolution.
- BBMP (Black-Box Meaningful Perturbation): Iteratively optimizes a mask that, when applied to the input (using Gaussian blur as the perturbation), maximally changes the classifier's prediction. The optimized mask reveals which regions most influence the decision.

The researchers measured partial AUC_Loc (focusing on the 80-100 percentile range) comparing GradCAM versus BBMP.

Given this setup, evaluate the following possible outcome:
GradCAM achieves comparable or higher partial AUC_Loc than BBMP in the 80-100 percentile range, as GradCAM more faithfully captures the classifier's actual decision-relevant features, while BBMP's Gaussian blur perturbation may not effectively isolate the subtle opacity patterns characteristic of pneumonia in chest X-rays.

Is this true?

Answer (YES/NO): YES